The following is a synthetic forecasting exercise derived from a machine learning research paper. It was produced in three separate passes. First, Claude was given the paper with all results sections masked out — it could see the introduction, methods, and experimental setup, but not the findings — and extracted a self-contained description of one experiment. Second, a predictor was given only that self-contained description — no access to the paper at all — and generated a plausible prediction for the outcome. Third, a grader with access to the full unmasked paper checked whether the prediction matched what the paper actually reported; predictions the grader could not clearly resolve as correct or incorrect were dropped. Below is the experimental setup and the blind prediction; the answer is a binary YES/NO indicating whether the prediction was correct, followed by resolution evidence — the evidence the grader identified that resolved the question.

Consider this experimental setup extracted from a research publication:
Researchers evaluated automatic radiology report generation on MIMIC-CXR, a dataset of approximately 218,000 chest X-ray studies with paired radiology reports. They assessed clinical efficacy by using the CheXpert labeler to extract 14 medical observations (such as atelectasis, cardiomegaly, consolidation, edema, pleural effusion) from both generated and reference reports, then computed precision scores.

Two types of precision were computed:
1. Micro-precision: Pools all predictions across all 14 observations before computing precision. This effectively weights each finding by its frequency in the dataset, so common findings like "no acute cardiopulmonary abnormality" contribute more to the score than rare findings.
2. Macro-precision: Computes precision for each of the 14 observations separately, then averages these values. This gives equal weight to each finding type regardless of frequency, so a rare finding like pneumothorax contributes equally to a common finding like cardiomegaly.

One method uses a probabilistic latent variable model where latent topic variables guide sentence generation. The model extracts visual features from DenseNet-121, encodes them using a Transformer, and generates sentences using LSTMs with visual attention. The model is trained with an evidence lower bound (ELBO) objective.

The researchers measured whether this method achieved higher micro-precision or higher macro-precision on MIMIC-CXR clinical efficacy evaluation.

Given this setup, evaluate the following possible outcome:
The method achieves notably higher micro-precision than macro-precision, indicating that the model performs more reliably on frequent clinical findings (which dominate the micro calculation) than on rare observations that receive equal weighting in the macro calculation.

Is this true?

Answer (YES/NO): YES